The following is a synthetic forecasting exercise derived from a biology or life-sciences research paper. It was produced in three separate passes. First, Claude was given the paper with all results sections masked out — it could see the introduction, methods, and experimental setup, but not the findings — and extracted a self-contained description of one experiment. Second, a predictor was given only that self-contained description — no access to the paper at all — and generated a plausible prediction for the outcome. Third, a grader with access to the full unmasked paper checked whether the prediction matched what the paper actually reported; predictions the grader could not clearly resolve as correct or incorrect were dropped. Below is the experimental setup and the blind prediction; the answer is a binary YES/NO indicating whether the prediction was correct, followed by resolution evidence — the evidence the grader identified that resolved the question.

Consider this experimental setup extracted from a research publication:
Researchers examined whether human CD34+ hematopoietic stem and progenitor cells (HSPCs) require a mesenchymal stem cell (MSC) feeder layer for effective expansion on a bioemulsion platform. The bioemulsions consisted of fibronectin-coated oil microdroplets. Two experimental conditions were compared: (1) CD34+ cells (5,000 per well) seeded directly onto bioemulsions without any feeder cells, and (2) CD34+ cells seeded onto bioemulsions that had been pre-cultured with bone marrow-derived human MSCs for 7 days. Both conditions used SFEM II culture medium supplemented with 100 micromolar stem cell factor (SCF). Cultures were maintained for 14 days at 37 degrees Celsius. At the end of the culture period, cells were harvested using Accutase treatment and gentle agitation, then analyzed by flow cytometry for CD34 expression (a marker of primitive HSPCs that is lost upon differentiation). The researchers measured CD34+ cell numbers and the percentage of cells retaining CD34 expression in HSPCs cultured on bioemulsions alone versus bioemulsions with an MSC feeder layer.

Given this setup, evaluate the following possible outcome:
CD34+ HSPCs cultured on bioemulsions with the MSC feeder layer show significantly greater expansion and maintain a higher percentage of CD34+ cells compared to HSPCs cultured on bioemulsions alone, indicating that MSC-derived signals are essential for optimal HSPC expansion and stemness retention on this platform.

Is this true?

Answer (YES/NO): YES